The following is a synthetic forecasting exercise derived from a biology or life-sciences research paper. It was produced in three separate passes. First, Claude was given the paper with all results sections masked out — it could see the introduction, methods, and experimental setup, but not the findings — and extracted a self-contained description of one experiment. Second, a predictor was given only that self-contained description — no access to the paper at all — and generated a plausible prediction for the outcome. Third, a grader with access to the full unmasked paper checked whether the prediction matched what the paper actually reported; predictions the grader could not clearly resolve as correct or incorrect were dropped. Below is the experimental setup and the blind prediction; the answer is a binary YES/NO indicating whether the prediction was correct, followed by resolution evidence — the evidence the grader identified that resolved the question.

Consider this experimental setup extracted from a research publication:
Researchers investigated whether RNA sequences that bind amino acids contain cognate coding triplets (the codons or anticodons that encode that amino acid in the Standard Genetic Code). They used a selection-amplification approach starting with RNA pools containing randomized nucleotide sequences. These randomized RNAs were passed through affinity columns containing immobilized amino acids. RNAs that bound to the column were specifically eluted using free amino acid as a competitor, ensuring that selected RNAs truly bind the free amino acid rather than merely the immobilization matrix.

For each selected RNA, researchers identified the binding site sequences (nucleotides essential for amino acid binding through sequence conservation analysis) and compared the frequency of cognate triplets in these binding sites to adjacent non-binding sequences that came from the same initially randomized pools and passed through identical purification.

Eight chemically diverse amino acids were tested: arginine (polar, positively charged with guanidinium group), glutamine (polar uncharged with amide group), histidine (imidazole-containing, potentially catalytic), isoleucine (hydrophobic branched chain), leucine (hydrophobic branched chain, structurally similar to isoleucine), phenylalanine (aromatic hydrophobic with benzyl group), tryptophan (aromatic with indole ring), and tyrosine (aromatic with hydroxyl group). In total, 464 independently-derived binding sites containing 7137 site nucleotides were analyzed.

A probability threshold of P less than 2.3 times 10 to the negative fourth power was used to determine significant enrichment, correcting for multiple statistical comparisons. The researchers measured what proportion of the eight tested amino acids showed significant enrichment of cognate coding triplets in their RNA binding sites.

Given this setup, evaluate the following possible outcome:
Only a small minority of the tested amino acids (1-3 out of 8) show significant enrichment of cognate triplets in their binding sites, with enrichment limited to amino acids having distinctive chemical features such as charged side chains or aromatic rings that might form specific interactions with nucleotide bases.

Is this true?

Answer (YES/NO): NO